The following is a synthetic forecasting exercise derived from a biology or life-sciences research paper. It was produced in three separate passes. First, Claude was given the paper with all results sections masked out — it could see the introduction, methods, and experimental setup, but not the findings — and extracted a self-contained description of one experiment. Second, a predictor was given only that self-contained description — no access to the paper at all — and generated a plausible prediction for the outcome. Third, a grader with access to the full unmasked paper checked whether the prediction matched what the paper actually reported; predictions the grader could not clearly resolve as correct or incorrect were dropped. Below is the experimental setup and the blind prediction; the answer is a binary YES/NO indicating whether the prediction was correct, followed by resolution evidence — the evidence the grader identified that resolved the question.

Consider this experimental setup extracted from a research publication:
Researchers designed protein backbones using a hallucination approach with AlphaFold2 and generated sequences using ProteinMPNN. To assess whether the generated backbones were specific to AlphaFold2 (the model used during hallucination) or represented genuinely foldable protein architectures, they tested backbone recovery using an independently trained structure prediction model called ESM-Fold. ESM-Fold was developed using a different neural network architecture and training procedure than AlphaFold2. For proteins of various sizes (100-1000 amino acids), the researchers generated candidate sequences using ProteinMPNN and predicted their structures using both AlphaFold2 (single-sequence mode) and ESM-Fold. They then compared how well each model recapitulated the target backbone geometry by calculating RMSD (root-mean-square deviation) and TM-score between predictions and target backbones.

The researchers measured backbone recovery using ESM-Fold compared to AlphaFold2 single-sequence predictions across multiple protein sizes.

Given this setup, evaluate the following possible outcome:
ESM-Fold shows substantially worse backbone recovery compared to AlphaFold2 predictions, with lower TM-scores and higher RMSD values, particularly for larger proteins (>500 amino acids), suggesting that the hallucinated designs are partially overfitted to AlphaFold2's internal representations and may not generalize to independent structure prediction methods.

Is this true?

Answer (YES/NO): NO